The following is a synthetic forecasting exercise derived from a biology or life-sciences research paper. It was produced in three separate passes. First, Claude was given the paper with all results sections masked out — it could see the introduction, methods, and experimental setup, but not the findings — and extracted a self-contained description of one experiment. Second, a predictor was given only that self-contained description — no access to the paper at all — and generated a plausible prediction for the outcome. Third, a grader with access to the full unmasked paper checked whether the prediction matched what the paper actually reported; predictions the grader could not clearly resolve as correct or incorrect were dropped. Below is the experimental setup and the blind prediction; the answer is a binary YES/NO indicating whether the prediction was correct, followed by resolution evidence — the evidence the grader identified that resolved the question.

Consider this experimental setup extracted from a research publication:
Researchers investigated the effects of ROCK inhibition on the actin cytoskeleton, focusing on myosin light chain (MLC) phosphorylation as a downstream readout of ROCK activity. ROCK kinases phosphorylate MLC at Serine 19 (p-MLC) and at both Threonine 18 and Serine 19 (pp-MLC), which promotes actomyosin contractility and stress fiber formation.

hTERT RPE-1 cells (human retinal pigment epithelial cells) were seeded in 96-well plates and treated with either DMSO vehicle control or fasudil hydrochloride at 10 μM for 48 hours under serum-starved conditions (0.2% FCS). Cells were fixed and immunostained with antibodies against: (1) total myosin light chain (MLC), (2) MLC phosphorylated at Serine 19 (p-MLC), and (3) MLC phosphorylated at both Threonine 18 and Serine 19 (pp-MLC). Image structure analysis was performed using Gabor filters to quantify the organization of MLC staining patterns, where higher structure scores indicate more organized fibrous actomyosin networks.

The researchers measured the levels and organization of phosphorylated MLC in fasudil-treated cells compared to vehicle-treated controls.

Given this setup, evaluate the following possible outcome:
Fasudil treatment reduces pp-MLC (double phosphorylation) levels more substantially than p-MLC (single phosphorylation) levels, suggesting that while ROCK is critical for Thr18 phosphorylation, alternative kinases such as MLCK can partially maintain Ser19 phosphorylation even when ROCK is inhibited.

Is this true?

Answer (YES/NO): NO